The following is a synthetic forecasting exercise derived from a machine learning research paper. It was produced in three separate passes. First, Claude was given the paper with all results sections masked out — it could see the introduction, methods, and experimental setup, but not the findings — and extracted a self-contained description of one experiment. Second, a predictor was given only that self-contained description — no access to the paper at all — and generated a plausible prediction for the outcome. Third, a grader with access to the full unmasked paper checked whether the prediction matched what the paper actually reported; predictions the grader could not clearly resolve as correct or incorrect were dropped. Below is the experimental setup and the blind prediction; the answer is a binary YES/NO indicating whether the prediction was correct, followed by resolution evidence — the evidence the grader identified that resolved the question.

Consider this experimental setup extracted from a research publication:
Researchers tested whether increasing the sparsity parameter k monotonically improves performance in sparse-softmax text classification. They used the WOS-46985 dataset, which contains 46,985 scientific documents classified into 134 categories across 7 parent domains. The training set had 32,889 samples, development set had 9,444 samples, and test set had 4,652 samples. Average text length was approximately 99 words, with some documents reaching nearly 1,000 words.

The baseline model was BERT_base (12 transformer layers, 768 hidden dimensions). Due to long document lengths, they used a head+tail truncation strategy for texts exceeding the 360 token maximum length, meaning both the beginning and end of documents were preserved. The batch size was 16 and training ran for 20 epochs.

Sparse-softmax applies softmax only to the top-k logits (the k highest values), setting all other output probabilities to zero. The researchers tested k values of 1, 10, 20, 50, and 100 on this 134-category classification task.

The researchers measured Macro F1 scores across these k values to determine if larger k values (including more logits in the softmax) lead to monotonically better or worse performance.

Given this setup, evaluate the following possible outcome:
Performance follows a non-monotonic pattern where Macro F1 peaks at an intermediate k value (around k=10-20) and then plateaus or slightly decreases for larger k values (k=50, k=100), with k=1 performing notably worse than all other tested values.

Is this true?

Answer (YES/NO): NO